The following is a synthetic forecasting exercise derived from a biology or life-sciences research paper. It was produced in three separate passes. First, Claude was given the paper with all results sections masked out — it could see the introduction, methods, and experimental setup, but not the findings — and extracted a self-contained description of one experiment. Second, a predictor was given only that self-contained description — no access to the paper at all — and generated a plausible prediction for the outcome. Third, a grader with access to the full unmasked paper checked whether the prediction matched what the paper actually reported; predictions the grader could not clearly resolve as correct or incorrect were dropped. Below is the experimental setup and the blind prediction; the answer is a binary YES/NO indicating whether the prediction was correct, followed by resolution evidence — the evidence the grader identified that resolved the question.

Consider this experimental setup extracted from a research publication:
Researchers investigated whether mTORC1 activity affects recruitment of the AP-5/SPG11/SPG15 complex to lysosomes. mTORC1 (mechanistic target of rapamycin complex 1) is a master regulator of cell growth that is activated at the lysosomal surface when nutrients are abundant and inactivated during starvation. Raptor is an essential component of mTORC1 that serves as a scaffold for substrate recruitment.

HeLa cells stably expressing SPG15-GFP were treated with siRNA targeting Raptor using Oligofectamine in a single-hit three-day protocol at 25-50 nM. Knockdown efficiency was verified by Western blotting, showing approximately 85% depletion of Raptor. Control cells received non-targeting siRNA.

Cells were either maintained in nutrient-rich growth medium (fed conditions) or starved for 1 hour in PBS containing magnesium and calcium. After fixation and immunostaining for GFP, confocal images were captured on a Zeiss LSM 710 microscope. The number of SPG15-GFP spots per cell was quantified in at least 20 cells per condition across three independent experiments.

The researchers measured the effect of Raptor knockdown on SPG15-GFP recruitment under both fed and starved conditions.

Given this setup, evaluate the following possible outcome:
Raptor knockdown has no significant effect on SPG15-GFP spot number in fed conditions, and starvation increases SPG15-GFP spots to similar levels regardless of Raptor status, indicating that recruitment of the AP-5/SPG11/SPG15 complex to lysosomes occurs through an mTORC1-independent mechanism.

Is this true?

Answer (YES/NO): NO